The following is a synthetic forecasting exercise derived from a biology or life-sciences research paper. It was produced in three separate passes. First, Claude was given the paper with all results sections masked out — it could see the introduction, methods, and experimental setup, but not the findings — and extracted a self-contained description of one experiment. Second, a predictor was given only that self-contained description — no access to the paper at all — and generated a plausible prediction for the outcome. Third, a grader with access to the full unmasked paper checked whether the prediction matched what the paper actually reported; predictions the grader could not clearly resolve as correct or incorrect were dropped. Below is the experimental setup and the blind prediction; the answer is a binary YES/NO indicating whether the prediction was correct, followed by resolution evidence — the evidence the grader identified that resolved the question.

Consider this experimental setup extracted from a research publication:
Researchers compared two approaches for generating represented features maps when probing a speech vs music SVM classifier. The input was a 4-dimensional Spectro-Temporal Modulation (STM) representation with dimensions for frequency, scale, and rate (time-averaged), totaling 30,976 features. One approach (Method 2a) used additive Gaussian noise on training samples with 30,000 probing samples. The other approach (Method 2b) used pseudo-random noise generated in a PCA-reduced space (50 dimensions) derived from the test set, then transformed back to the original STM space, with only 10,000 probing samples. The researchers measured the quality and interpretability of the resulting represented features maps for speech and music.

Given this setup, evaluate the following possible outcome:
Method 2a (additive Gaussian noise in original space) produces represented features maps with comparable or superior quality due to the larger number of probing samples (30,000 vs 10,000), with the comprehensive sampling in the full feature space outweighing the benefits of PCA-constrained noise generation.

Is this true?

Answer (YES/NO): NO